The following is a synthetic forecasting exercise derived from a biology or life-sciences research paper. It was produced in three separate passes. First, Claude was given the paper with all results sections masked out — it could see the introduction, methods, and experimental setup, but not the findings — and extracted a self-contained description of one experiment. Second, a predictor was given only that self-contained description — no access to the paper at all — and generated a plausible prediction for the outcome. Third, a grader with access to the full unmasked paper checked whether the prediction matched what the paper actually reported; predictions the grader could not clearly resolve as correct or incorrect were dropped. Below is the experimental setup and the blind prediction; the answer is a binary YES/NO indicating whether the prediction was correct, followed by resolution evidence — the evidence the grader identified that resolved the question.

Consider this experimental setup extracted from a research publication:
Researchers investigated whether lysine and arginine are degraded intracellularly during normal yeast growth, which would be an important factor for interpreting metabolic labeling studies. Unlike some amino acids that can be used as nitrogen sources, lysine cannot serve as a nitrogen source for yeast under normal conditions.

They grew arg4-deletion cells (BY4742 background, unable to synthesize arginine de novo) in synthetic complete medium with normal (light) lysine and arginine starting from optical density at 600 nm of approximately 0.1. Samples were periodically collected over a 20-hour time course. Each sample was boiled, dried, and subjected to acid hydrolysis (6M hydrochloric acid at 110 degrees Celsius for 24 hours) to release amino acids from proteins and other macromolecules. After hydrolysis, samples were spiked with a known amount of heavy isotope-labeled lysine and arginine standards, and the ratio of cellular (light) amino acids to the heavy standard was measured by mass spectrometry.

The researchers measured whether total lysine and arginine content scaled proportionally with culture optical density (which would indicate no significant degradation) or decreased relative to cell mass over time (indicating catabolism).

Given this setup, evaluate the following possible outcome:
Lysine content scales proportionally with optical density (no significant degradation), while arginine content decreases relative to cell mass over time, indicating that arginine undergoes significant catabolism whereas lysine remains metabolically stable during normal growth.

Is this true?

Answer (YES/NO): NO